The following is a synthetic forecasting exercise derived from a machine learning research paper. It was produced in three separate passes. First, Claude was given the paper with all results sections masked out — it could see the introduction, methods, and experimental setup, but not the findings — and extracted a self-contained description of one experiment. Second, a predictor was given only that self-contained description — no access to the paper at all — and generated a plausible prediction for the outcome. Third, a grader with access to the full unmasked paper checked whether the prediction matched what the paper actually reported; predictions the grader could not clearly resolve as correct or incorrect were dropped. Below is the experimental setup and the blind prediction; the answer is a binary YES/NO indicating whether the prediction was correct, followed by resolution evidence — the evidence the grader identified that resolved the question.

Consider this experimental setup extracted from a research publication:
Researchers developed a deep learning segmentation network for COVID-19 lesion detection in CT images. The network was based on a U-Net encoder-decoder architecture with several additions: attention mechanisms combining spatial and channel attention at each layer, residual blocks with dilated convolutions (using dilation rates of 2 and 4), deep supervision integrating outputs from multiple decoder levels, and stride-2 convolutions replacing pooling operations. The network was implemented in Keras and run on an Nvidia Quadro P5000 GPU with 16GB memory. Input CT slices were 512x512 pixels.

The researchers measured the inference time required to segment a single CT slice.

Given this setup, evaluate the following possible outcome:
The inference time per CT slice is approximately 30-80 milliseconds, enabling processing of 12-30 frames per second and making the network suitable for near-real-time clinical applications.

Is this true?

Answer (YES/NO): NO